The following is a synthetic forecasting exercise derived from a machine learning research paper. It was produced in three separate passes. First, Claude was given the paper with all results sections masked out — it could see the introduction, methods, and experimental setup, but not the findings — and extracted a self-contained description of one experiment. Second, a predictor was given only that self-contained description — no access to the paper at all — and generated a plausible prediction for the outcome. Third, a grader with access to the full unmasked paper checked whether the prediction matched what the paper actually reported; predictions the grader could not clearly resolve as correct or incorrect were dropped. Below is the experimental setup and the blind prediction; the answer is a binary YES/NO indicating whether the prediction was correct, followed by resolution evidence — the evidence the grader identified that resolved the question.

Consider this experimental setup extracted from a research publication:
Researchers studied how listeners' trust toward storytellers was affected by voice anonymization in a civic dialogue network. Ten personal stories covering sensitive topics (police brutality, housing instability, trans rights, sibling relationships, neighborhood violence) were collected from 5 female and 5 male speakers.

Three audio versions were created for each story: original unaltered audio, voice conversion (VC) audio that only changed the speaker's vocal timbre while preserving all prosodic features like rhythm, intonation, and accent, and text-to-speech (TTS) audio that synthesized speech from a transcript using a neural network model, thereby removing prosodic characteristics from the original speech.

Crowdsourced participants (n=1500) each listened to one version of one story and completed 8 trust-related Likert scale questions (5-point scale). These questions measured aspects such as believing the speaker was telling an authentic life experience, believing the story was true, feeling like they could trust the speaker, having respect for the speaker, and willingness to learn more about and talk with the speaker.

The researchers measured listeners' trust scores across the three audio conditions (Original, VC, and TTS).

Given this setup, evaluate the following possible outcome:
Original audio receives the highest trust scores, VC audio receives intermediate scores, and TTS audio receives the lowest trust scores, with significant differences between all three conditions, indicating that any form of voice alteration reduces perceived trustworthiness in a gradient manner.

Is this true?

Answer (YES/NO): NO